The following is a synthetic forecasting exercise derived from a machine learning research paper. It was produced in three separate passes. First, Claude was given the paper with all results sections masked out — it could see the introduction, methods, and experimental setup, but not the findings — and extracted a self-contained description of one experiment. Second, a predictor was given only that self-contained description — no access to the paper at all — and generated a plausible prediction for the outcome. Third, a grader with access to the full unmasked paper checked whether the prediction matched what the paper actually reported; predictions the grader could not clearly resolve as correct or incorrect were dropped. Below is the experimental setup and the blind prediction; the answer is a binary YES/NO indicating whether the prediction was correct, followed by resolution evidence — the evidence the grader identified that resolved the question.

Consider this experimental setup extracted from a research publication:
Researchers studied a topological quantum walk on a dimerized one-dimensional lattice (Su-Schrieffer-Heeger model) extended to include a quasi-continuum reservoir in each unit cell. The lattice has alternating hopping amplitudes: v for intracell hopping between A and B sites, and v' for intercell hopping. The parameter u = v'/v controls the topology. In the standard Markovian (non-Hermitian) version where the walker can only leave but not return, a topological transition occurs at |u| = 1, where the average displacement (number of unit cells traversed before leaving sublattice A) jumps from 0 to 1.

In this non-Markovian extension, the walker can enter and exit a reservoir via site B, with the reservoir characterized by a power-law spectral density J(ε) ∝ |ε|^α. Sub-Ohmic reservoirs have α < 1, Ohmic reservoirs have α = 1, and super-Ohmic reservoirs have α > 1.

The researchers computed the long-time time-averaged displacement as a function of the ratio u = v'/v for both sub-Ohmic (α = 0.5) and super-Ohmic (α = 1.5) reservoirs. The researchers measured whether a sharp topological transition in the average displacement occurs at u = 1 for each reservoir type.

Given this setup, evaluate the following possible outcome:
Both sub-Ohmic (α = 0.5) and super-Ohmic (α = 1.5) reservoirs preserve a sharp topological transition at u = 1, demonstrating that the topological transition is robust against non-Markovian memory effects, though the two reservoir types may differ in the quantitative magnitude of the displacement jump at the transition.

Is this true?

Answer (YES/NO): NO